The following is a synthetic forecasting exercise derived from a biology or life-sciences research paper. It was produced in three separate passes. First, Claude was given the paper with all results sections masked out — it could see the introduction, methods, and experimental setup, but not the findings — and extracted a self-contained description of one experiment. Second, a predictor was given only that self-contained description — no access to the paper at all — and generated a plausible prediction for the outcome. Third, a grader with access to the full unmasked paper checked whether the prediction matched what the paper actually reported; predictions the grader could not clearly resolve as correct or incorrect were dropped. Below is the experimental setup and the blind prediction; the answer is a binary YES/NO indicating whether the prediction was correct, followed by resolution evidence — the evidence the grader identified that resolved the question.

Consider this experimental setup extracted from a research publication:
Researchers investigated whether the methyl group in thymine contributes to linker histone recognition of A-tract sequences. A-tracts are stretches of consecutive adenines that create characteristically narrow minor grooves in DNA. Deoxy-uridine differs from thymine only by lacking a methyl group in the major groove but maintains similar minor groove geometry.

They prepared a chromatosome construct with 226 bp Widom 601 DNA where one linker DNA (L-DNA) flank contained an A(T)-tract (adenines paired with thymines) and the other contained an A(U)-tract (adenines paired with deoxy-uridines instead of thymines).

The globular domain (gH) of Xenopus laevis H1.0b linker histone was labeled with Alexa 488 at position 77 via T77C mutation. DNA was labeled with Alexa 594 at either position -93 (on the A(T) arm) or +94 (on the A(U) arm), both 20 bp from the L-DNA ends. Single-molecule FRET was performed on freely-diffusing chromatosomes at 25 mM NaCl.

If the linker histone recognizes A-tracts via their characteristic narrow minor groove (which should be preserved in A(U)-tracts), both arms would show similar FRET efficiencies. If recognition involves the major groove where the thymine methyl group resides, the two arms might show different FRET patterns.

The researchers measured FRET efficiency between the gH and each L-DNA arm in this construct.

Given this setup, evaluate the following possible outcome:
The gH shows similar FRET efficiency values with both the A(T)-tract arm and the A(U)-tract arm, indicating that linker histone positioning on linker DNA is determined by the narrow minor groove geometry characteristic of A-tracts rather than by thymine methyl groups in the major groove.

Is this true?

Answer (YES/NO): YES